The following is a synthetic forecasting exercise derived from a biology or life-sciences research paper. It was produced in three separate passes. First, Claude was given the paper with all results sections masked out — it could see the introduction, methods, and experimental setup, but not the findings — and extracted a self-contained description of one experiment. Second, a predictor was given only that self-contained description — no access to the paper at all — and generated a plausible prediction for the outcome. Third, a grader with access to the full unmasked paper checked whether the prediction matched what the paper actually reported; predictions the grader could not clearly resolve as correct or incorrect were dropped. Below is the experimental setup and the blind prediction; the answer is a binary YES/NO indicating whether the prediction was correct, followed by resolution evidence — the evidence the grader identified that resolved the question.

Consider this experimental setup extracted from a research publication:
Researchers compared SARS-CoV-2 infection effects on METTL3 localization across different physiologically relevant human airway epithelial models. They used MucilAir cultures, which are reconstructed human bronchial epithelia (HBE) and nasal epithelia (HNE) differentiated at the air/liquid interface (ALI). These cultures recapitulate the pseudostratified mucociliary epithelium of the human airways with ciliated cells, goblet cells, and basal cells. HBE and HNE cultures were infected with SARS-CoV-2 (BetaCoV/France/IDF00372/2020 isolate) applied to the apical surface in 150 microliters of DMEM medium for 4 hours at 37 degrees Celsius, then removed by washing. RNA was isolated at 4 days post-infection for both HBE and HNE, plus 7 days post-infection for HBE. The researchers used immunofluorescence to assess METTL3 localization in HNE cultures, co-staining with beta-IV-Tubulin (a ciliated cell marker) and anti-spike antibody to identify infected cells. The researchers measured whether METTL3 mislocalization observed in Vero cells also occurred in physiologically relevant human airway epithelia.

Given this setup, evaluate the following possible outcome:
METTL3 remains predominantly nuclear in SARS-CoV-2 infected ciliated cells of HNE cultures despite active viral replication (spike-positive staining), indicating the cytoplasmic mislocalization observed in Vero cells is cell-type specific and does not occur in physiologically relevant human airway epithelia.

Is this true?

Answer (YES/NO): NO